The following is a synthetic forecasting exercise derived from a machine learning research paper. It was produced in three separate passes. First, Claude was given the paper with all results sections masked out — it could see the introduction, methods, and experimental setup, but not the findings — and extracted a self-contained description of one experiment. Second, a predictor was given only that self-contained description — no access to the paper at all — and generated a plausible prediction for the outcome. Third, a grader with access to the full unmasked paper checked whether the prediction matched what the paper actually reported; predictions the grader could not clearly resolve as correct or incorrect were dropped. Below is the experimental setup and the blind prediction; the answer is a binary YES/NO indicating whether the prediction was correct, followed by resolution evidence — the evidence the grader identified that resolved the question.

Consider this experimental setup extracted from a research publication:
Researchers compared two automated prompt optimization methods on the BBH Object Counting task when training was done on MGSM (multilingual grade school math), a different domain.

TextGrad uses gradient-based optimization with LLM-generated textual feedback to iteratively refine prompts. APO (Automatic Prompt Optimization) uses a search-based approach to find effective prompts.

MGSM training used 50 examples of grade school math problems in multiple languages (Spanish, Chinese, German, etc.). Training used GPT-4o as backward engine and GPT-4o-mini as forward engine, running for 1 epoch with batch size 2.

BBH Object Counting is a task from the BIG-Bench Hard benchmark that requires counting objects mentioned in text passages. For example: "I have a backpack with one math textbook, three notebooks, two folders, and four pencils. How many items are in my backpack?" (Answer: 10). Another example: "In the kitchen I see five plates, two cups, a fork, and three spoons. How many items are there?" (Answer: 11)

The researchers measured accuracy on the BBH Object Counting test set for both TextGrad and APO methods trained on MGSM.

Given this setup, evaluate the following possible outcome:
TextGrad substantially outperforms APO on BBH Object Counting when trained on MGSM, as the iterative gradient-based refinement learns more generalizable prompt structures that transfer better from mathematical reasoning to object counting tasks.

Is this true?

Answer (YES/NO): NO